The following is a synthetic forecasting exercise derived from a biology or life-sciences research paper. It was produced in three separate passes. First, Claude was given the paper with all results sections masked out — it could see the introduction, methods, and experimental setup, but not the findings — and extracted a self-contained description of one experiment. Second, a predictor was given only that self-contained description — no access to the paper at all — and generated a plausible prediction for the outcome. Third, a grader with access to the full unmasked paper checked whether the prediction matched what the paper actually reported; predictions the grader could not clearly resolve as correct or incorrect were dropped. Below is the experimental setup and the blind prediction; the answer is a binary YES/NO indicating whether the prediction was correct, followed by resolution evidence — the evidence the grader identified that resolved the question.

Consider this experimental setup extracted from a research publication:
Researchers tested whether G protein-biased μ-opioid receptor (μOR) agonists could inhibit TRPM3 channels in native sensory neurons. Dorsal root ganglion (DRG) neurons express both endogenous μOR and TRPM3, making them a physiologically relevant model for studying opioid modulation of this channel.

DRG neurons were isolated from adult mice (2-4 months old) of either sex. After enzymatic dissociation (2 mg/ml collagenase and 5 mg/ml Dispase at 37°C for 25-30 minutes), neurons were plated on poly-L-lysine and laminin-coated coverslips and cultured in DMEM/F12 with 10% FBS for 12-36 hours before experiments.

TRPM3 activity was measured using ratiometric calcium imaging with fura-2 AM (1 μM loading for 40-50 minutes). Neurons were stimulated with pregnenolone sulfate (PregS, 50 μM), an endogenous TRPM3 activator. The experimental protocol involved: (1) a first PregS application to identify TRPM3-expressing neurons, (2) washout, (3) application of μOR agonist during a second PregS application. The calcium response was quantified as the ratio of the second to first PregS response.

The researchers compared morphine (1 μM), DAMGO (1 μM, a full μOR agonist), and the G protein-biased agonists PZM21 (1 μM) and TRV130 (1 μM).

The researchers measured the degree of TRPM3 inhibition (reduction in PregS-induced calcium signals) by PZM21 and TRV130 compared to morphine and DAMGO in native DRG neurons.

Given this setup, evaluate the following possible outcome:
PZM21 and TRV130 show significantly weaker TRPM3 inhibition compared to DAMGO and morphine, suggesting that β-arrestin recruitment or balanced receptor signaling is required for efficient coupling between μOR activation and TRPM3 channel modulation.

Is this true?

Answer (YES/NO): NO